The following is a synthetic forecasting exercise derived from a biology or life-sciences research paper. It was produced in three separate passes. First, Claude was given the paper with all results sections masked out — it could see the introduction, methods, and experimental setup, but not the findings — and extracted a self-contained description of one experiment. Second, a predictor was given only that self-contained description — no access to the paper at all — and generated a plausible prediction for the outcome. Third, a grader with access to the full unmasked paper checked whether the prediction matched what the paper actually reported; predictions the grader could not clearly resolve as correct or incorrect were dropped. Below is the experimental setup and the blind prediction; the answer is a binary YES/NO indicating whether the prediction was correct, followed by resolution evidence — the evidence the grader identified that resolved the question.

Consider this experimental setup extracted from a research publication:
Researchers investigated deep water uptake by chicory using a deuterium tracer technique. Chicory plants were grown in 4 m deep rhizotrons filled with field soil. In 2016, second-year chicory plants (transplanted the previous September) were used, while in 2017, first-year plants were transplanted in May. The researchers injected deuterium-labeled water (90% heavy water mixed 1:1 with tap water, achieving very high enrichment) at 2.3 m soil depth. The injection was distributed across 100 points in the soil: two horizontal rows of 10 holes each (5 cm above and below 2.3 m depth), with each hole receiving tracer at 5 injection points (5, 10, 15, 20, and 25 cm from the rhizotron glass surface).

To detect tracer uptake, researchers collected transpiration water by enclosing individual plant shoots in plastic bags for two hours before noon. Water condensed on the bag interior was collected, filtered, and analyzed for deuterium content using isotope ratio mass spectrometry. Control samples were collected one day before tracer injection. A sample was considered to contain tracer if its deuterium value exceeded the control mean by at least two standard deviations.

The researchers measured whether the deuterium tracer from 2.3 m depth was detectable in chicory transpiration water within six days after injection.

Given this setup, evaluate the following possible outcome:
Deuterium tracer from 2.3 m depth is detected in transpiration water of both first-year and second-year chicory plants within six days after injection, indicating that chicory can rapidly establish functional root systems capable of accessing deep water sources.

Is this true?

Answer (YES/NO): YES